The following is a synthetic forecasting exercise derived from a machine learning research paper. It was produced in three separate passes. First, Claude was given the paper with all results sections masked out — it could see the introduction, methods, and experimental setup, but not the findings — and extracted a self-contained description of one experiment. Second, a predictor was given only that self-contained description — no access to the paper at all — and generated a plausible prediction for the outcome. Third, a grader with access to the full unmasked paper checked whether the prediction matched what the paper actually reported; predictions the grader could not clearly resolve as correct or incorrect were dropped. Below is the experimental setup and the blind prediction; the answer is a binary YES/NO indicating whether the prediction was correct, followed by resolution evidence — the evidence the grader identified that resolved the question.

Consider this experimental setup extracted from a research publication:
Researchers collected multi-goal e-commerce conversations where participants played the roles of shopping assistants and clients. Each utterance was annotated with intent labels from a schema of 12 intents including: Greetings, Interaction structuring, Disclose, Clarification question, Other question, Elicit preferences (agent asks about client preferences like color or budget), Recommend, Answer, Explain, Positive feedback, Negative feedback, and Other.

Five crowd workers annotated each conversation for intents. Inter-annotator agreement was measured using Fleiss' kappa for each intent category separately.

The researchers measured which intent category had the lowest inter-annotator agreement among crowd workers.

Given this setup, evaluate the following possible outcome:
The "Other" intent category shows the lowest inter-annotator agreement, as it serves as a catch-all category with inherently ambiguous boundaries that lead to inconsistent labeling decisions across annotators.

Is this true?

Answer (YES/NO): NO